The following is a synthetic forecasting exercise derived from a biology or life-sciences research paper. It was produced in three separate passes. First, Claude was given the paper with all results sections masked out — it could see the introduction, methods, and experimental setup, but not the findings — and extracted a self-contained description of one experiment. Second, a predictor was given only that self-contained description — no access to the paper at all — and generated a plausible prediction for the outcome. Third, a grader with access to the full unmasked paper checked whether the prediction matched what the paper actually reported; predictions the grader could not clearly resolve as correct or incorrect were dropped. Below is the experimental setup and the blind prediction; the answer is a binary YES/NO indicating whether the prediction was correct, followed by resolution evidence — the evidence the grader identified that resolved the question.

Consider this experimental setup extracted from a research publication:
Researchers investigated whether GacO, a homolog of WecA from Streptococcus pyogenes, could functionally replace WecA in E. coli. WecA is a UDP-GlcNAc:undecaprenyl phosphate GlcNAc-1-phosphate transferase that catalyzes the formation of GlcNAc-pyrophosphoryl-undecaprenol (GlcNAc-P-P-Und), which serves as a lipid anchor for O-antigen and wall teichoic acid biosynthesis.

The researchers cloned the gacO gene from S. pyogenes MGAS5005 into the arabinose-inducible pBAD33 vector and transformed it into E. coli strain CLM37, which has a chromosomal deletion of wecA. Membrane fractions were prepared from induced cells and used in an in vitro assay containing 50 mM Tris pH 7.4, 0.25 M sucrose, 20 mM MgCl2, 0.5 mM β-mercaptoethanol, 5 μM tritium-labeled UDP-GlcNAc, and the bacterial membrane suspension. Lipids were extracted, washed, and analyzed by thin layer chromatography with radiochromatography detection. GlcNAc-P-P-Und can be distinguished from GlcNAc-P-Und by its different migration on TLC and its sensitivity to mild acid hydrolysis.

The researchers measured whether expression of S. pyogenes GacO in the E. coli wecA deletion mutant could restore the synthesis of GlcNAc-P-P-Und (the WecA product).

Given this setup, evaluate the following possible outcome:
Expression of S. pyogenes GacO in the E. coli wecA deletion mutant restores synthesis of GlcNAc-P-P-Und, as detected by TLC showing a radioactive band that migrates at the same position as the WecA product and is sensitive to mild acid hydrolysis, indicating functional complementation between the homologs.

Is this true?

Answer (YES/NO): YES